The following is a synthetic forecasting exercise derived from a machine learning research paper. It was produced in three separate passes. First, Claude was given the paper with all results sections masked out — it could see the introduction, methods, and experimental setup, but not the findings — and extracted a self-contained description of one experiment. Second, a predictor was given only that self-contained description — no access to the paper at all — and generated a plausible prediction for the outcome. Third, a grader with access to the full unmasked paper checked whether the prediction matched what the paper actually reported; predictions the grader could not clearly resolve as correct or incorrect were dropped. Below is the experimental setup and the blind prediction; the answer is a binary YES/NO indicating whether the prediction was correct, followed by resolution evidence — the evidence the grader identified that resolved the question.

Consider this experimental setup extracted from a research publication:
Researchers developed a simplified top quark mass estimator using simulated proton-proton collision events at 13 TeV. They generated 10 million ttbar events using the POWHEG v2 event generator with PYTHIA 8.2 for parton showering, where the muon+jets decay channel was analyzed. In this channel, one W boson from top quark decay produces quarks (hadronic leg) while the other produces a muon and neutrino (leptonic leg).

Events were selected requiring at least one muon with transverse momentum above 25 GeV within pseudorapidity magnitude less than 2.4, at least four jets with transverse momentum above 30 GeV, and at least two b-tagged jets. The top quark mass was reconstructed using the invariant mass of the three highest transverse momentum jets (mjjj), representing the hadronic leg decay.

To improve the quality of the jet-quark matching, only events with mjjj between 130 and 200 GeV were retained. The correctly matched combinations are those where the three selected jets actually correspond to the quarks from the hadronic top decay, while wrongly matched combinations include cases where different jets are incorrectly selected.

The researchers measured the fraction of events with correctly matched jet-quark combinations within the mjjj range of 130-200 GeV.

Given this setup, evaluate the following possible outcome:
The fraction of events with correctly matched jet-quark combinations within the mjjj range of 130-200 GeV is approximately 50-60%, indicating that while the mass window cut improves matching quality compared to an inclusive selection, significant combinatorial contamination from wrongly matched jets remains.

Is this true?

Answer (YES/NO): NO